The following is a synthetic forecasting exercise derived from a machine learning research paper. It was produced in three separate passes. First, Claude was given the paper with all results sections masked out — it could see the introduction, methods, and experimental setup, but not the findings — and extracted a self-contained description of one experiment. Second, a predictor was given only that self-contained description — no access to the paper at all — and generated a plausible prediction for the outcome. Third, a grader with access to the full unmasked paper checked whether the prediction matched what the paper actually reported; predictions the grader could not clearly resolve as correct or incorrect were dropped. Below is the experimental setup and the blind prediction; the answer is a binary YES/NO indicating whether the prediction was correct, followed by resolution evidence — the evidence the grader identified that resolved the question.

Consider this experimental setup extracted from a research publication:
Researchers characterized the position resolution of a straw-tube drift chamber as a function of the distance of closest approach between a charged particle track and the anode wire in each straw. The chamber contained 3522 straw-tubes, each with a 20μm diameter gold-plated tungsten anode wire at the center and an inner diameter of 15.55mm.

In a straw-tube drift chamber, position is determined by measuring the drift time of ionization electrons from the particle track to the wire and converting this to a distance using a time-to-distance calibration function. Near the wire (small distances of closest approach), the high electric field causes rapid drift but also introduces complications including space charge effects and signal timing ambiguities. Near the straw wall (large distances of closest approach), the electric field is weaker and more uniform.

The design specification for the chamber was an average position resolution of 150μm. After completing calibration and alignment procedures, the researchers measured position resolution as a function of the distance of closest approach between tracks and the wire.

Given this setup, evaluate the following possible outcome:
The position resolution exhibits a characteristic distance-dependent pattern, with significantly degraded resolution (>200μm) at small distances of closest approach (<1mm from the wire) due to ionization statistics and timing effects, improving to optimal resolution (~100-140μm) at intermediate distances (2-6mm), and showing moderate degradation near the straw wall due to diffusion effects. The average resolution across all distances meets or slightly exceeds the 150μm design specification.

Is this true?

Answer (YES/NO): NO